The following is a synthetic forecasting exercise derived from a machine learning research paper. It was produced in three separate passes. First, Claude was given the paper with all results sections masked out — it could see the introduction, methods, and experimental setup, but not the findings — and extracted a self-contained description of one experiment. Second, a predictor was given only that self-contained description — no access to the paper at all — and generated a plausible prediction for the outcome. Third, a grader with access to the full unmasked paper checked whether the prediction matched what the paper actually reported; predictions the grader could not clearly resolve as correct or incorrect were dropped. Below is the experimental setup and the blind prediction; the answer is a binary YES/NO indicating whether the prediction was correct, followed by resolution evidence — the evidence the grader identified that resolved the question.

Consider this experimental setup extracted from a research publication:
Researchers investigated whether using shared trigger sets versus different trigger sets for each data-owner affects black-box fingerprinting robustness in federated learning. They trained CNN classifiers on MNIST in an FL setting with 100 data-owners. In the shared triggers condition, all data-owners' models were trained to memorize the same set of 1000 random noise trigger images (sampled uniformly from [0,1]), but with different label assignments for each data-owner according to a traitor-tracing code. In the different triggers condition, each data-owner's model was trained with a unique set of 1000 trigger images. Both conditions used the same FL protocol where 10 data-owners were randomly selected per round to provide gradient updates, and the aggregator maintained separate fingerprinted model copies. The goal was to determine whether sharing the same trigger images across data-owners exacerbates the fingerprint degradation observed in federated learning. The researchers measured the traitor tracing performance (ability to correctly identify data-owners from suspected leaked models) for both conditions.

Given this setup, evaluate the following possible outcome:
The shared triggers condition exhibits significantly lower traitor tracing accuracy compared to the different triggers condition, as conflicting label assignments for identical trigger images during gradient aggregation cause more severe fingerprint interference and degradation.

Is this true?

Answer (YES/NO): NO